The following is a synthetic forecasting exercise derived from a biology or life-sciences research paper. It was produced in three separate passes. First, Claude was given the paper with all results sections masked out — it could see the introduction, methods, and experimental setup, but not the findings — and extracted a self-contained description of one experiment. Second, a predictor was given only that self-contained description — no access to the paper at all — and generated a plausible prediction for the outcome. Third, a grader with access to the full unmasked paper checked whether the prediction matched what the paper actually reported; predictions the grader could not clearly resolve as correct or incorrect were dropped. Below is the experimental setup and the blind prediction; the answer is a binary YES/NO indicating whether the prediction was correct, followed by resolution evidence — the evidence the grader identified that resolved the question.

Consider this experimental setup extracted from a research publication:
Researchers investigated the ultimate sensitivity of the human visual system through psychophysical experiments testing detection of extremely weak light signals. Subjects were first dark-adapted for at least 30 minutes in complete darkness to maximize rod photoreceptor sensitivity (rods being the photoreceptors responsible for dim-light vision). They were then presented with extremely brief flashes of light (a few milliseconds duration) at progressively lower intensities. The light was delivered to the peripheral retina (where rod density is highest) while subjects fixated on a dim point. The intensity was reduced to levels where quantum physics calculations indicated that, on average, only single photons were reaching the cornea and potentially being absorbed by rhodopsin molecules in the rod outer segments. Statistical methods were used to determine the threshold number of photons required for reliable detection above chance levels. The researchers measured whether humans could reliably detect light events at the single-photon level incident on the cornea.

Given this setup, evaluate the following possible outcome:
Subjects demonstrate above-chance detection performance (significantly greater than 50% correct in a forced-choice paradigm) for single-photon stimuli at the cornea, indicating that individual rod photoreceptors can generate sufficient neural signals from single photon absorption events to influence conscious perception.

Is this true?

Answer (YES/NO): YES